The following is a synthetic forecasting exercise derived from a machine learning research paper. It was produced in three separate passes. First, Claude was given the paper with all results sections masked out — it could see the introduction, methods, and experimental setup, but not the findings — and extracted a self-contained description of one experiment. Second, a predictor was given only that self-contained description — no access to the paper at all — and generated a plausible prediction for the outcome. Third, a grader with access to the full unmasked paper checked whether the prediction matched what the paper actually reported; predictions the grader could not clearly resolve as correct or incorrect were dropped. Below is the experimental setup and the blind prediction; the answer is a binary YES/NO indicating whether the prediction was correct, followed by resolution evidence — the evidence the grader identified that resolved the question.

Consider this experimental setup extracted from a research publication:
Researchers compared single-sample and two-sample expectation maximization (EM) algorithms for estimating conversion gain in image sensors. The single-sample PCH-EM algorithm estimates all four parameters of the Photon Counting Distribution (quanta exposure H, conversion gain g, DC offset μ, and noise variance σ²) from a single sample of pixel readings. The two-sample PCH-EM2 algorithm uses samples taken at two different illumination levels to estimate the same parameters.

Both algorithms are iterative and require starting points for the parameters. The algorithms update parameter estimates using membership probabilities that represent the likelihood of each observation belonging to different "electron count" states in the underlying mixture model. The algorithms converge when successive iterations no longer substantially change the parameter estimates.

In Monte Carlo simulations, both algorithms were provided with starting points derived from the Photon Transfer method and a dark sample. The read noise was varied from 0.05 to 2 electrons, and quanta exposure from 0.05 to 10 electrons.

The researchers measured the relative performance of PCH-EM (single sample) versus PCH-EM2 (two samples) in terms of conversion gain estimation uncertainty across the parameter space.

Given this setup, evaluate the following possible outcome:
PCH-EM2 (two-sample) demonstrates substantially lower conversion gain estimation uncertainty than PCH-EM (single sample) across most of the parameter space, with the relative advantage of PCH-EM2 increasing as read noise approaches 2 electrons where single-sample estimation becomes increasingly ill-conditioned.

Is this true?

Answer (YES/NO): NO